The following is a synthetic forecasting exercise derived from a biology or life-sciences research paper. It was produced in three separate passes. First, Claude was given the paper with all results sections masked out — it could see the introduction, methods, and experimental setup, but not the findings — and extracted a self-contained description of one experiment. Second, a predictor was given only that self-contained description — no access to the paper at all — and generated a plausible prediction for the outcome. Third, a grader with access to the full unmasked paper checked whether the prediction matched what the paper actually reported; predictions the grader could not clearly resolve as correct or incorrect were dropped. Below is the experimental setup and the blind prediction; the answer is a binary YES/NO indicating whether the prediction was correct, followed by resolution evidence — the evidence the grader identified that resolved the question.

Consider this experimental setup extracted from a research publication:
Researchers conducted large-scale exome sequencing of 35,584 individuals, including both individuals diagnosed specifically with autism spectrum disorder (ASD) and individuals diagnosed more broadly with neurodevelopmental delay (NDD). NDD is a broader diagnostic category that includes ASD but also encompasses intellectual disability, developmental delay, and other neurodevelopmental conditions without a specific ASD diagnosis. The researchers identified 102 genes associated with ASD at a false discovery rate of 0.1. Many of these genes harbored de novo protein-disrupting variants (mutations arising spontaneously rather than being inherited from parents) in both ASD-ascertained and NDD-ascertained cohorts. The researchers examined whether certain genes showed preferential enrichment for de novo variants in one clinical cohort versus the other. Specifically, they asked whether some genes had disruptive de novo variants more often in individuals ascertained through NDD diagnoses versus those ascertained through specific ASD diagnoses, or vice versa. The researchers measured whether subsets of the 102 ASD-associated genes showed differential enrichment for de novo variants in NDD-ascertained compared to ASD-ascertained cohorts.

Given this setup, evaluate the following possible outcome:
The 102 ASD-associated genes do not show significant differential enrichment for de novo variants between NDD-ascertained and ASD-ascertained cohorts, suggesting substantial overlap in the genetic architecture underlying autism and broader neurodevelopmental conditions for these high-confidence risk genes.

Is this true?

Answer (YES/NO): NO